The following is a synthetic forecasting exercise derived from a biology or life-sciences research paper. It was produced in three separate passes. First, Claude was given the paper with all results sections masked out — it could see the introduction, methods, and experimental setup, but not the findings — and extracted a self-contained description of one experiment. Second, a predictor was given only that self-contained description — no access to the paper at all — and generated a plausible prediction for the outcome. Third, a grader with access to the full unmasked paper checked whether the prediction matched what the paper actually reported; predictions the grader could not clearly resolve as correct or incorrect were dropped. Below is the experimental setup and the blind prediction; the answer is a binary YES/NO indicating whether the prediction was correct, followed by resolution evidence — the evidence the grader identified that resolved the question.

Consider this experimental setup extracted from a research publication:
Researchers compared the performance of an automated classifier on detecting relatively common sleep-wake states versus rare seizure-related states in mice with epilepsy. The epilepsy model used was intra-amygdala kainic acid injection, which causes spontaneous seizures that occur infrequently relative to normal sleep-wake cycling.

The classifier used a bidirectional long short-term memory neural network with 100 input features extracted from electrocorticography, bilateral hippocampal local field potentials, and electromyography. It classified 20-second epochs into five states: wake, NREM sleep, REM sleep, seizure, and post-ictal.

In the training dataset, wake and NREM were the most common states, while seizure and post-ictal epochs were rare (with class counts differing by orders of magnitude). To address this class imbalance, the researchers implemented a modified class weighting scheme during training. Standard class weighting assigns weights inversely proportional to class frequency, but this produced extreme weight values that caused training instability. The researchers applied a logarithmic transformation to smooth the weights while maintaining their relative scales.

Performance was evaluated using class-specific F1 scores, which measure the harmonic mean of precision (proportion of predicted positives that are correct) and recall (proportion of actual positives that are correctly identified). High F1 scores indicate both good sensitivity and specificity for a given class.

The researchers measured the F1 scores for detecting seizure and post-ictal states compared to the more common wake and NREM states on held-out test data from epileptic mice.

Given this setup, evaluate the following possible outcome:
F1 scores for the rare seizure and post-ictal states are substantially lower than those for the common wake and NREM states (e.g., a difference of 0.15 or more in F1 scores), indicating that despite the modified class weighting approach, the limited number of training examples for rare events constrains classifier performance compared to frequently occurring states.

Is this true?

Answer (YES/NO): NO